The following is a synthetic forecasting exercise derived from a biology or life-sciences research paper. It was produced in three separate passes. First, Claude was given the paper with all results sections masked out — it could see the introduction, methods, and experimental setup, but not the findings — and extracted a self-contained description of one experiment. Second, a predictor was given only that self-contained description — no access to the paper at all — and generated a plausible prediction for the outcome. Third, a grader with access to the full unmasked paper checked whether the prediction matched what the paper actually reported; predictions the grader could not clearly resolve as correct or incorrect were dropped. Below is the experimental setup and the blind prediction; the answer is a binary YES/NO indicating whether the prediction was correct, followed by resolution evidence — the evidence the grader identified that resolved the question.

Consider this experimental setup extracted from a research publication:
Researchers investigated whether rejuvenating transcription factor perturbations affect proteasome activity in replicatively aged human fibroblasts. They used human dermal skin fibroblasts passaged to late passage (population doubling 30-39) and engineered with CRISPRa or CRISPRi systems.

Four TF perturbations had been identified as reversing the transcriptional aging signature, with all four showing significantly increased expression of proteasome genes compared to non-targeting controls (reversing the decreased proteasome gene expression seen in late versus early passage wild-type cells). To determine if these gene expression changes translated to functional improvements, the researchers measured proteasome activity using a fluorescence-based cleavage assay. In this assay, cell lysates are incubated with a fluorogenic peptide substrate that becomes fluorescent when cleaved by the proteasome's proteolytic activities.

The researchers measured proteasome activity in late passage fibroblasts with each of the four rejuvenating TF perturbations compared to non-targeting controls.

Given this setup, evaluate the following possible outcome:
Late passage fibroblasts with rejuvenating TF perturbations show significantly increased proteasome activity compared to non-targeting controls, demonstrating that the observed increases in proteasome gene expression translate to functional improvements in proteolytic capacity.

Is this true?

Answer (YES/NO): NO